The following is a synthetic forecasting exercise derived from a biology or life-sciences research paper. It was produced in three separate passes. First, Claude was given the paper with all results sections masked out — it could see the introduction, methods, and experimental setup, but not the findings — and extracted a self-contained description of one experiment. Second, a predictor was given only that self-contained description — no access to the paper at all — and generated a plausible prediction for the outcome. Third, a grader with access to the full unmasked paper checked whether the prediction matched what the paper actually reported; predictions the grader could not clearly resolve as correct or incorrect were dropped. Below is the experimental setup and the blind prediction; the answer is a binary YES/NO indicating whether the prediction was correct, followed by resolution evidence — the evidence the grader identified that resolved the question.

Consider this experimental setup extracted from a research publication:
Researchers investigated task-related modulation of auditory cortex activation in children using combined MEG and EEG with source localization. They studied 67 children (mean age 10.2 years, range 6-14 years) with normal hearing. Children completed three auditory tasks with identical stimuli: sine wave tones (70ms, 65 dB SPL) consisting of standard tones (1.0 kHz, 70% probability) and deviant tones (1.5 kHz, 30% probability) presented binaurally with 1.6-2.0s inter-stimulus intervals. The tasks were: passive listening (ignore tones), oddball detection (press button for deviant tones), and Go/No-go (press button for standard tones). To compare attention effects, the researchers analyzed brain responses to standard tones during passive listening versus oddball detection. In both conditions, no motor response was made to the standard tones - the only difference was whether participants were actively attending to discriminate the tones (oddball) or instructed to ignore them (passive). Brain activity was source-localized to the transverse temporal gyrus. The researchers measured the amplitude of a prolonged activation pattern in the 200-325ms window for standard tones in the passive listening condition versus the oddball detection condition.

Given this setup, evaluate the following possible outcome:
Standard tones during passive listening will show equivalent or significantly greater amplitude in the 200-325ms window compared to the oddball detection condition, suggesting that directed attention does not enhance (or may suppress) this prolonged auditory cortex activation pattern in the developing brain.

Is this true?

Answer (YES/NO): NO